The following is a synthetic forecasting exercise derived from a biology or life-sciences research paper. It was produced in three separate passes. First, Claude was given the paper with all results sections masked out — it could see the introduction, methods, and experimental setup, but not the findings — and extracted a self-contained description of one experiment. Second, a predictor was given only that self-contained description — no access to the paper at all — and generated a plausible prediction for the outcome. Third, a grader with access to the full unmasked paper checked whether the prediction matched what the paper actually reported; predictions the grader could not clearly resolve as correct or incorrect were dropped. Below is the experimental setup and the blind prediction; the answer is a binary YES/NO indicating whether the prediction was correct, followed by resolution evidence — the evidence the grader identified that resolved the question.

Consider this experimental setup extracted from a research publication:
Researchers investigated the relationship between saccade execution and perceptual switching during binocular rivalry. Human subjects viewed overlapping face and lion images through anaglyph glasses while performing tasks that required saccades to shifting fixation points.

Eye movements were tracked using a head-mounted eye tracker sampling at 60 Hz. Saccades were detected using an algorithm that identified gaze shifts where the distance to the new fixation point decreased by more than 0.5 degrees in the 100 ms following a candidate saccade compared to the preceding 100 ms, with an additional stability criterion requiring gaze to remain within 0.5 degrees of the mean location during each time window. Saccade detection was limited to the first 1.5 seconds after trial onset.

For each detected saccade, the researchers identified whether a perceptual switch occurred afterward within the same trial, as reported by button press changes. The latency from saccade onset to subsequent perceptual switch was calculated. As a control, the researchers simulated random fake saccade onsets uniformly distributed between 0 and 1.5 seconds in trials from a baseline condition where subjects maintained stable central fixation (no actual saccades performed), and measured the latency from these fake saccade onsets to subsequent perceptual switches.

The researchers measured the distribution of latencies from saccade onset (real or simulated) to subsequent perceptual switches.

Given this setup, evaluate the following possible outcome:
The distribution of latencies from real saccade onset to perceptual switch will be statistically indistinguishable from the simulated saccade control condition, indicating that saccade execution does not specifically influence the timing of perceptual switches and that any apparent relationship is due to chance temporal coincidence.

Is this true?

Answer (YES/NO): NO